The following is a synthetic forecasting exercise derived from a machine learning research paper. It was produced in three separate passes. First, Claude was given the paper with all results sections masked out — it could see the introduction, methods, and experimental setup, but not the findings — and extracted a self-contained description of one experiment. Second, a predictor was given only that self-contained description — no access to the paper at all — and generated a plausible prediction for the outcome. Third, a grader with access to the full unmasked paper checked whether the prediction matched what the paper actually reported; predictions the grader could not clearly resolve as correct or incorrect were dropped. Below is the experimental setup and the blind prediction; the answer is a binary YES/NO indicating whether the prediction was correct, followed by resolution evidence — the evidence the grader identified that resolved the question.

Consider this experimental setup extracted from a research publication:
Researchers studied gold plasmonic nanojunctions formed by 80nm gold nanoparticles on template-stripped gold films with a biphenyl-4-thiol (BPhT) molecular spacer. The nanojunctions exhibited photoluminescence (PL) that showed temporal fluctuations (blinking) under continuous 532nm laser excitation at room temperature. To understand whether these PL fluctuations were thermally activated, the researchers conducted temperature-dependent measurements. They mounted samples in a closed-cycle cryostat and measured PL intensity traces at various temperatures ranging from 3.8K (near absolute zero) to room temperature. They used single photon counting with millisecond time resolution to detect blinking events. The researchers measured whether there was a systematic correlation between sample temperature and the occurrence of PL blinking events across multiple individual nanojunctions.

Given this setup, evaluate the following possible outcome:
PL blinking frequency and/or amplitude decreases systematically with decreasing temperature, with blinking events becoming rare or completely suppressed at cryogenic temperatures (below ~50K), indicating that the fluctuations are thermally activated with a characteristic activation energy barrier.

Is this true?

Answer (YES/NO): NO